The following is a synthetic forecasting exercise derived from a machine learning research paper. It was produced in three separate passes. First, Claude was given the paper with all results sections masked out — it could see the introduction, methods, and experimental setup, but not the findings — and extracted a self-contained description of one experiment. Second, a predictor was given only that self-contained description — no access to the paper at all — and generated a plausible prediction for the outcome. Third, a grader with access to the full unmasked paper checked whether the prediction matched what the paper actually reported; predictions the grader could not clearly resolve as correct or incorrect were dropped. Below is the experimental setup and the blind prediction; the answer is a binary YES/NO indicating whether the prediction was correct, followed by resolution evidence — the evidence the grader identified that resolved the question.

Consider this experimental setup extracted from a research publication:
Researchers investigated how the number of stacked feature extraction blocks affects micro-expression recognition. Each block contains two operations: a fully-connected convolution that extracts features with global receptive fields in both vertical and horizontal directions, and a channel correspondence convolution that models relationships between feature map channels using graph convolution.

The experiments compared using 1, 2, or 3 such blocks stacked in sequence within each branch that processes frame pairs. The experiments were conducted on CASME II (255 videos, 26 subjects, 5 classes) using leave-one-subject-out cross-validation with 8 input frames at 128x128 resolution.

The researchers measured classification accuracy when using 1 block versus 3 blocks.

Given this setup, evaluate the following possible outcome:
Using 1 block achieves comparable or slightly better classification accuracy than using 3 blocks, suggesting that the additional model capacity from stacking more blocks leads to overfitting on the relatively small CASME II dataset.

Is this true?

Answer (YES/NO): YES